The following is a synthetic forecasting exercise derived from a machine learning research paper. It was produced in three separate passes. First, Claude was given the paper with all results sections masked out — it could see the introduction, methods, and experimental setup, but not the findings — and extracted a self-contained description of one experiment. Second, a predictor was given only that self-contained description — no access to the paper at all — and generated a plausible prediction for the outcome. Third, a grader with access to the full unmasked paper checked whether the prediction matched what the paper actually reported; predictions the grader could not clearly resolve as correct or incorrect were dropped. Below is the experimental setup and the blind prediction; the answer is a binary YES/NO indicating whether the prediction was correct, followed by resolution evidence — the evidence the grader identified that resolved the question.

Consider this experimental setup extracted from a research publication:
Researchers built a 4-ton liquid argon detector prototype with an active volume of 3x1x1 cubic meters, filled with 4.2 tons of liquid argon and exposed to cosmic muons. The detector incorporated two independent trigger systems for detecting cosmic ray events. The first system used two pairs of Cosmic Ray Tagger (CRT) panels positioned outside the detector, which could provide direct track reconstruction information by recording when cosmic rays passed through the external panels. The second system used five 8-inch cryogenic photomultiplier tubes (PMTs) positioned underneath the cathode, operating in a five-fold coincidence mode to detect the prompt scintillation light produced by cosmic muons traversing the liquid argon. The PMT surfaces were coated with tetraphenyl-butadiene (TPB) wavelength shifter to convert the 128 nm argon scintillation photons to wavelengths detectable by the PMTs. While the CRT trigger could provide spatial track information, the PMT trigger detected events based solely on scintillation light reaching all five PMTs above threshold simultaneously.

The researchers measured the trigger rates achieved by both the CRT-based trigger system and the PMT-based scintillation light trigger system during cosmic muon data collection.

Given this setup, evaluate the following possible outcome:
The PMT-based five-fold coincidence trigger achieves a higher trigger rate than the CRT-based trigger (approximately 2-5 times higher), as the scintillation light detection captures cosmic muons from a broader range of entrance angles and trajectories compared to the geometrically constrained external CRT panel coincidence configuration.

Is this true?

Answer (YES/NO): NO